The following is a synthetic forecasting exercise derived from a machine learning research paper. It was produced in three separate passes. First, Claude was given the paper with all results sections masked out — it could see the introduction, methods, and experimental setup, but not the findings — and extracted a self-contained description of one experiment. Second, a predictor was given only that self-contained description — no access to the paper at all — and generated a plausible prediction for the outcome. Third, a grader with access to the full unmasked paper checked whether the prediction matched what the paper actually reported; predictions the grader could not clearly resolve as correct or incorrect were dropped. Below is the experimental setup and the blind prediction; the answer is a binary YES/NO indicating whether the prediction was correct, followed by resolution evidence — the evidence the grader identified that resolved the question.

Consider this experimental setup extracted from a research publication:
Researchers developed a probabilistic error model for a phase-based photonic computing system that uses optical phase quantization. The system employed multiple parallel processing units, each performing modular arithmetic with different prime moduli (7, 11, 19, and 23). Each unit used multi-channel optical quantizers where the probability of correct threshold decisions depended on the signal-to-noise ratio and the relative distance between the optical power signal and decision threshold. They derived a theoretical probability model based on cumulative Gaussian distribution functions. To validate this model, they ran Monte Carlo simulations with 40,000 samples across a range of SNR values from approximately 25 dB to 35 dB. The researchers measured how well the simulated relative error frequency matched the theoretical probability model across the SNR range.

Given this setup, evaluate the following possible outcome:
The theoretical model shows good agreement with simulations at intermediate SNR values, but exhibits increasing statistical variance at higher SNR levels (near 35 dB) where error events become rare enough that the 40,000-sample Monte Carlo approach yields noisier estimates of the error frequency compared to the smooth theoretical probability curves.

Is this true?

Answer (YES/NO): NO